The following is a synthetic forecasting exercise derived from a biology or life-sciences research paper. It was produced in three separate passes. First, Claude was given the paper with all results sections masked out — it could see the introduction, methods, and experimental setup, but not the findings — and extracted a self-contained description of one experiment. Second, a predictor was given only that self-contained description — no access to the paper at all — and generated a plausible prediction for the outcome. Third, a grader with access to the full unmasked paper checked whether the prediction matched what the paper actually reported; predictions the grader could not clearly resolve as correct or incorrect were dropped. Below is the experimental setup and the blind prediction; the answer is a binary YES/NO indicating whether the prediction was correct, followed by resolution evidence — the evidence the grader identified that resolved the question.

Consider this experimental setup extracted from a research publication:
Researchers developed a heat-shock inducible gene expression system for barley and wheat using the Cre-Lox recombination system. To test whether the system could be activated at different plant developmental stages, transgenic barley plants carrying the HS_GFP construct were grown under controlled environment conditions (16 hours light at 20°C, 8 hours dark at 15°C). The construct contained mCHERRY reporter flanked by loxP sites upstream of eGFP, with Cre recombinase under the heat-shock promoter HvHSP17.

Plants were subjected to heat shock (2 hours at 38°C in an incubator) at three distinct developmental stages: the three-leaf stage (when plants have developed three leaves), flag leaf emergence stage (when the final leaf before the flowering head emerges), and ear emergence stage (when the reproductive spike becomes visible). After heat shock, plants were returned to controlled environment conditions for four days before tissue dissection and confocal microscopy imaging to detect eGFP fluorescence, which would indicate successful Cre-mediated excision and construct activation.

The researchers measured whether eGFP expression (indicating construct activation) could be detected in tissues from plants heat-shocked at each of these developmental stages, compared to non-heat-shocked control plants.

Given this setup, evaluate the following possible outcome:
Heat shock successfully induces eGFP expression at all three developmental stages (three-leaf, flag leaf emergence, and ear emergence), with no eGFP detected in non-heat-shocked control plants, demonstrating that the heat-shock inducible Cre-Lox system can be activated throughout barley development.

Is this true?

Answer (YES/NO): NO